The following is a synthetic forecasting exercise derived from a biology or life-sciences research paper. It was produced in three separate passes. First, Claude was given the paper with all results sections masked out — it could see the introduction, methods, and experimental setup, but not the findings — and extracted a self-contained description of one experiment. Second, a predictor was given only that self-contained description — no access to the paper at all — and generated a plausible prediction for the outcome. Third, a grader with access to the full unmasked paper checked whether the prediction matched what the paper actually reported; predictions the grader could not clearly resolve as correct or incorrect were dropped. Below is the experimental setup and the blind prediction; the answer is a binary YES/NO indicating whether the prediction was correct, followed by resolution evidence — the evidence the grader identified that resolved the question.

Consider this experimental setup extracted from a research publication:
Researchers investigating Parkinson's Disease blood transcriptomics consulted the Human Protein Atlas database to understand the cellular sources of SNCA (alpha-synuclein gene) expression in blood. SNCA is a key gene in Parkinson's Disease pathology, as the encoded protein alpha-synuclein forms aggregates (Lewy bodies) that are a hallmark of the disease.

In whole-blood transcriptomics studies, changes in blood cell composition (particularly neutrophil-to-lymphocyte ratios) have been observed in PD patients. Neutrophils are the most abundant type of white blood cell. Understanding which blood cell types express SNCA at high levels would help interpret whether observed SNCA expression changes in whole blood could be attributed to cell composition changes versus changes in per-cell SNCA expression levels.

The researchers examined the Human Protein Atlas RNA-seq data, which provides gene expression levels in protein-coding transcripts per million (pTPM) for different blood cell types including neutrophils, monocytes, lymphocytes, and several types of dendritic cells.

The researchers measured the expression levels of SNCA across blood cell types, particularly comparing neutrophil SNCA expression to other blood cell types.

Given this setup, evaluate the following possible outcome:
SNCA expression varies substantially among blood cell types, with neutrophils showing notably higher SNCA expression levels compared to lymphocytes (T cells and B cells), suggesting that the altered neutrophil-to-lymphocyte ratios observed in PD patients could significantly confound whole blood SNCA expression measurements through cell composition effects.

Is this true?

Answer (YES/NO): NO